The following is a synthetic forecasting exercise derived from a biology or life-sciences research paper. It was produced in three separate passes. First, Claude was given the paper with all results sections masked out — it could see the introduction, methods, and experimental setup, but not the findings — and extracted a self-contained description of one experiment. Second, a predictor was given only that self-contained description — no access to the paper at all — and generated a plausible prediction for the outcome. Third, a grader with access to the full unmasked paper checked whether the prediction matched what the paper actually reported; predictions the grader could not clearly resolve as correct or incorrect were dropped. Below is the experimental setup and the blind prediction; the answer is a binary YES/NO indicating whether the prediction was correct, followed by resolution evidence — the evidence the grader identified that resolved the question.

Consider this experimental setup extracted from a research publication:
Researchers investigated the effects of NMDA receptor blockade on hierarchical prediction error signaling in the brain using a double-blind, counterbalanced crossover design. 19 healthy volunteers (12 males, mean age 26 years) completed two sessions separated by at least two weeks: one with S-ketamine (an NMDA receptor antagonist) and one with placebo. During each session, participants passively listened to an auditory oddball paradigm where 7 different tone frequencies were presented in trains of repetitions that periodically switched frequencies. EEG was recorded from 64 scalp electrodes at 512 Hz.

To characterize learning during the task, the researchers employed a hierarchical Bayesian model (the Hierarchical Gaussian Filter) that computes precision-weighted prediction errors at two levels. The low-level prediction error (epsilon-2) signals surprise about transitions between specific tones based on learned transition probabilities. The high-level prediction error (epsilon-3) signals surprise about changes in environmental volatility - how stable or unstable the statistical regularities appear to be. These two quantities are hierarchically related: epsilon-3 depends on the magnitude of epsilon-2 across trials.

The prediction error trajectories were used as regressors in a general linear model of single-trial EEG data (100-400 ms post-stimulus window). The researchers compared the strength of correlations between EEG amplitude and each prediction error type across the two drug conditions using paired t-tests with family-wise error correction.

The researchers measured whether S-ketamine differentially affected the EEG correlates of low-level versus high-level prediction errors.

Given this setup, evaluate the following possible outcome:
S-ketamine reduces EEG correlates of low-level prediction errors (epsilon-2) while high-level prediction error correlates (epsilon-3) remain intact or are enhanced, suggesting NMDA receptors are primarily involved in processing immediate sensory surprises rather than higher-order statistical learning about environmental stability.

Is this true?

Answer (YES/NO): NO